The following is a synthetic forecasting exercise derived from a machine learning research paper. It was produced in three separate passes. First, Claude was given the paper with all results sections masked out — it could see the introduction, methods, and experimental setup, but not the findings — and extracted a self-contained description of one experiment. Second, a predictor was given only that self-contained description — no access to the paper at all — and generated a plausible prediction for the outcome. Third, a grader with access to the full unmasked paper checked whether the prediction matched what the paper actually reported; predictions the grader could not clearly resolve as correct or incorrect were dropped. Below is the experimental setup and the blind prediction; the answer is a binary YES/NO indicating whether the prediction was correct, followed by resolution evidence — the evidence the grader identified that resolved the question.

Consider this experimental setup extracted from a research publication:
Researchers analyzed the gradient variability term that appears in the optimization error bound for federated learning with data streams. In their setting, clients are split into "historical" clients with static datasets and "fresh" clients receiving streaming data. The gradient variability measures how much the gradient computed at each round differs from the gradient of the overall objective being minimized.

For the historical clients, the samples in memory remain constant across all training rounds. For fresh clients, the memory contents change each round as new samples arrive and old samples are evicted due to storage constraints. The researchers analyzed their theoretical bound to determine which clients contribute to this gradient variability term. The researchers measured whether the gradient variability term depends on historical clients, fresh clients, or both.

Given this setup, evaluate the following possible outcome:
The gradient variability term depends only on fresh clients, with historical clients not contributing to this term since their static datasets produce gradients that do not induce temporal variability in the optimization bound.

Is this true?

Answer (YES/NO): YES